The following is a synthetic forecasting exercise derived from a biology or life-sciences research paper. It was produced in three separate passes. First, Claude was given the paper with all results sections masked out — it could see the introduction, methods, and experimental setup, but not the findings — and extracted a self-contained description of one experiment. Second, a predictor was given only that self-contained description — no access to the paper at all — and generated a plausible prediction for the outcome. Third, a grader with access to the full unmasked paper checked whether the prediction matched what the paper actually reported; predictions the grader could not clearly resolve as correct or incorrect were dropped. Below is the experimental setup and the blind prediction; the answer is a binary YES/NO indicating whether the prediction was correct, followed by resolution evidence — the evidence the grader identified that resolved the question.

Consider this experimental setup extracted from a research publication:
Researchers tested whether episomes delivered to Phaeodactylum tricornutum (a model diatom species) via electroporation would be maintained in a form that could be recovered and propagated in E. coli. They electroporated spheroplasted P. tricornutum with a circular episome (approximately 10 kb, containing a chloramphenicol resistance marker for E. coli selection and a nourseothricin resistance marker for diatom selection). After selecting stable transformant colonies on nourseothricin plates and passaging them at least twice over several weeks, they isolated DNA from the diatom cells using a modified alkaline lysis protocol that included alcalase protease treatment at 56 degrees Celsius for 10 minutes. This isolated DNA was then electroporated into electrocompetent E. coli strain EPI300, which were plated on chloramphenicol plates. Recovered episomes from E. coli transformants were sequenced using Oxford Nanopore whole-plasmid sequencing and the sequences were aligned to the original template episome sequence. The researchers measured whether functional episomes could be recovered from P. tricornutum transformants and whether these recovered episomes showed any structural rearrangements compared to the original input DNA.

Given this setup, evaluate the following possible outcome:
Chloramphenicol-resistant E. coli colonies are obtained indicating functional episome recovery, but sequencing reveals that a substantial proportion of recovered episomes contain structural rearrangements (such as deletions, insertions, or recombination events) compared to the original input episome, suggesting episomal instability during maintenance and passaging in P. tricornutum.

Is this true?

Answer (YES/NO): NO